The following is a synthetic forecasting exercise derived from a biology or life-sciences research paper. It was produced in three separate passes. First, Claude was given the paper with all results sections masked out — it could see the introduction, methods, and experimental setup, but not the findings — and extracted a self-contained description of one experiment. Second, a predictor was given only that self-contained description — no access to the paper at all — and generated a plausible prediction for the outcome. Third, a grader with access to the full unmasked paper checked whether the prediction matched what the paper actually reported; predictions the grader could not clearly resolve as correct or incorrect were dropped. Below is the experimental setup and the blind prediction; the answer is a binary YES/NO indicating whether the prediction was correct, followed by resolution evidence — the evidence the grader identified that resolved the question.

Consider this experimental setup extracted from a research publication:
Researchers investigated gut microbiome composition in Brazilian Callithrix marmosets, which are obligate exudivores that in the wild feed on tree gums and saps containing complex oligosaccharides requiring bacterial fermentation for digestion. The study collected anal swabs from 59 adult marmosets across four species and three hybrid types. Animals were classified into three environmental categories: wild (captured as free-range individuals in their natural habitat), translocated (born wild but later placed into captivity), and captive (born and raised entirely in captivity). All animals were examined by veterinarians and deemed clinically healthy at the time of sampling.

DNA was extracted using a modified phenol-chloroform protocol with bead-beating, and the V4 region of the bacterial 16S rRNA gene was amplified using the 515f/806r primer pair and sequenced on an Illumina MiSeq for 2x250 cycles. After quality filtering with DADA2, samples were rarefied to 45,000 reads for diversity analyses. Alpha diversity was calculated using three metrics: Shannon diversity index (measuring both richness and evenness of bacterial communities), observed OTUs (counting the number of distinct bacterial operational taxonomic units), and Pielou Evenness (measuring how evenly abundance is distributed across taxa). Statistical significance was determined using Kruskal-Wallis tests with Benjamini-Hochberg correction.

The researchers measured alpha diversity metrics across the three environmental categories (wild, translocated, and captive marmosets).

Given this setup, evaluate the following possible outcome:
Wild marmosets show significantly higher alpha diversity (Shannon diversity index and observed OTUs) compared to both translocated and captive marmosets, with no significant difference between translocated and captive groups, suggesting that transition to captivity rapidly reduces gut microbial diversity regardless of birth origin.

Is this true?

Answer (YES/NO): NO